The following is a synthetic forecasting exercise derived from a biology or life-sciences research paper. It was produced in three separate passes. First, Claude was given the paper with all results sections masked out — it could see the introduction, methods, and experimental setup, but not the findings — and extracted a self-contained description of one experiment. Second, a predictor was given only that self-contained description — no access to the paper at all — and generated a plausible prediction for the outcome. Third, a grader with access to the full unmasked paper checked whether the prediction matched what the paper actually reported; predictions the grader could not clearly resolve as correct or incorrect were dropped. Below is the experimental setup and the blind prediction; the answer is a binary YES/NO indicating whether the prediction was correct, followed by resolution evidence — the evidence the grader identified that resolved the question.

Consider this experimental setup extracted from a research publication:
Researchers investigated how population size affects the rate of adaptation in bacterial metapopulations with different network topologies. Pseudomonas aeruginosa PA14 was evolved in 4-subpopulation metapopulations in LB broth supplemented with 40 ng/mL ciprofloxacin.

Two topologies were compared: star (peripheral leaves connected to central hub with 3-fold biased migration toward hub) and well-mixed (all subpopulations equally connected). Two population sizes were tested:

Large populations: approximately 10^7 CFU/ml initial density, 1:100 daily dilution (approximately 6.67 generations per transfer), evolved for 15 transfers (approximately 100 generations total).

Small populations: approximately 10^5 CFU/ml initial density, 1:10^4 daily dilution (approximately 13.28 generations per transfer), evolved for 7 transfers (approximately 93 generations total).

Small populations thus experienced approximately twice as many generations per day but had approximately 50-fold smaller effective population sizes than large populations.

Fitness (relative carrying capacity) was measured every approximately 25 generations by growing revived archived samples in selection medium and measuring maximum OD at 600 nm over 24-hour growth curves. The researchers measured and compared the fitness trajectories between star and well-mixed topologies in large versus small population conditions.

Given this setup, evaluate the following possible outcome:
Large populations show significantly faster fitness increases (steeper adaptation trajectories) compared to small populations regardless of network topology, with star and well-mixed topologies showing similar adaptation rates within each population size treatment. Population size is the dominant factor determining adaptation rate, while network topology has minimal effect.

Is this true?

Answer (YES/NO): NO